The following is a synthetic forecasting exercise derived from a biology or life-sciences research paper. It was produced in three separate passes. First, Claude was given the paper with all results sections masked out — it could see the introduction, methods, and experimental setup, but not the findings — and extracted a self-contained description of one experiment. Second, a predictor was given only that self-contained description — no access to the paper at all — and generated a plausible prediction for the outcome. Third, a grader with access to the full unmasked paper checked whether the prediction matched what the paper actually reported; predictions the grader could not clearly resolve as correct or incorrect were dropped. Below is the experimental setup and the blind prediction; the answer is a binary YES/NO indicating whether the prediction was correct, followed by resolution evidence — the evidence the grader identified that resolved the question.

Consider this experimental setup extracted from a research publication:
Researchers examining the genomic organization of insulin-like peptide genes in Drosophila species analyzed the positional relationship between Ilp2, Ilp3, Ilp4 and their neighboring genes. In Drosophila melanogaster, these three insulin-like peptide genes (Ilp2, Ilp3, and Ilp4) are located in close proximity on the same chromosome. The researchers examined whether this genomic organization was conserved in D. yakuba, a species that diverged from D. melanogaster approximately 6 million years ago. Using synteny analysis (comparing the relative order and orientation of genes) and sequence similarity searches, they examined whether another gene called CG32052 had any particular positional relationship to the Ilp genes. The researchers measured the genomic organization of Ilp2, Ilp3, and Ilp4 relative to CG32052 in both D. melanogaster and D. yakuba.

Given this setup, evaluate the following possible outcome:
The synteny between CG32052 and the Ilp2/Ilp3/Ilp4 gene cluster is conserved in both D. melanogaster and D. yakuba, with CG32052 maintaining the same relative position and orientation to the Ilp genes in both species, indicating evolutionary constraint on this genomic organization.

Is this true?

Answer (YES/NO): YES